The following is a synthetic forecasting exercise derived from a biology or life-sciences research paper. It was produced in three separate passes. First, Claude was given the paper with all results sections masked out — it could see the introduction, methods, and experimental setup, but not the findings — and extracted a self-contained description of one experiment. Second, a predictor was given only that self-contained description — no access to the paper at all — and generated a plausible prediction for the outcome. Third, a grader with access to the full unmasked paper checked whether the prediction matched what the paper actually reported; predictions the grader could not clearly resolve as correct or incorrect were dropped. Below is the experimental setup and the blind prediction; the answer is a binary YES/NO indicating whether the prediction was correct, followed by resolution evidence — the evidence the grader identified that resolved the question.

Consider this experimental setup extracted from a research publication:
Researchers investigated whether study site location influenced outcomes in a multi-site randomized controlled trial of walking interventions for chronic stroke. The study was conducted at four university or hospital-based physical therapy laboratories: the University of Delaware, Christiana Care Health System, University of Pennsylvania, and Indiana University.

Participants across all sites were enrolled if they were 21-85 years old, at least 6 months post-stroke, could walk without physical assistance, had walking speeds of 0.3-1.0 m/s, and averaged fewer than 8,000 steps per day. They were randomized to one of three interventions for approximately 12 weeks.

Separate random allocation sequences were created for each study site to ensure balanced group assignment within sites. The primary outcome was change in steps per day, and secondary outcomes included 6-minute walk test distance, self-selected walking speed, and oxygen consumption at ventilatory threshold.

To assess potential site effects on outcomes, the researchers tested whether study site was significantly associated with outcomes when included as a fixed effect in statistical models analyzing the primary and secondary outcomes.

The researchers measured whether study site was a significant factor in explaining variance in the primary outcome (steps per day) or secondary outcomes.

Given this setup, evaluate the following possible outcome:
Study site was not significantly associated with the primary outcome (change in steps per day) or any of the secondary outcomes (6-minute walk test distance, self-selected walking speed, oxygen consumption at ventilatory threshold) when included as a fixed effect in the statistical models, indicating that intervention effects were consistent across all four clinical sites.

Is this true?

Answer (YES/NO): YES